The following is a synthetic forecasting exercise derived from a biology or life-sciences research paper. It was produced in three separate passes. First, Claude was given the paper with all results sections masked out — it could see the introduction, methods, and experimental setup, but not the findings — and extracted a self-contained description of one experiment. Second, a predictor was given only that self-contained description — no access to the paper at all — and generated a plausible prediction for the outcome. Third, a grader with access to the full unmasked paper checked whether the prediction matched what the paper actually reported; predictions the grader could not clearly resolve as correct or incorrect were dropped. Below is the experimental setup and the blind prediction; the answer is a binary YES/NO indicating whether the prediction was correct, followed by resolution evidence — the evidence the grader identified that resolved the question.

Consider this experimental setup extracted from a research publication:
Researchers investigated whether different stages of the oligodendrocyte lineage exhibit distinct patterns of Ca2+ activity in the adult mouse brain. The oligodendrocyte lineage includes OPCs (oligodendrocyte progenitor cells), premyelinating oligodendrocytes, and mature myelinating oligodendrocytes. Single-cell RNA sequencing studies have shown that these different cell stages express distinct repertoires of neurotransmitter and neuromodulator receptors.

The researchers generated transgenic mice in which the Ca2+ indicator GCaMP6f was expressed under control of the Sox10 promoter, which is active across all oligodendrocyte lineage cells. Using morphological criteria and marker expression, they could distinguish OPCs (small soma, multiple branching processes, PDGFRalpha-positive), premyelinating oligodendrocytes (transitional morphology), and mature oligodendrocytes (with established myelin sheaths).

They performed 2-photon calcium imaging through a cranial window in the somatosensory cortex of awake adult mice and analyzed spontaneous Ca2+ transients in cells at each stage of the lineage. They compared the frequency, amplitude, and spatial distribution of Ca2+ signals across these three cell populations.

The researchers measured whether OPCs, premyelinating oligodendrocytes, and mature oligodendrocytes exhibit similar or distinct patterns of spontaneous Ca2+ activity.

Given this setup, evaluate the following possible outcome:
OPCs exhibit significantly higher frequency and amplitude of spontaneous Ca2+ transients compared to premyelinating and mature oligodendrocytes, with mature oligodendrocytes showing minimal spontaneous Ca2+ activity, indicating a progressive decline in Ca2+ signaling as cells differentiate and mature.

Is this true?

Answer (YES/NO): NO